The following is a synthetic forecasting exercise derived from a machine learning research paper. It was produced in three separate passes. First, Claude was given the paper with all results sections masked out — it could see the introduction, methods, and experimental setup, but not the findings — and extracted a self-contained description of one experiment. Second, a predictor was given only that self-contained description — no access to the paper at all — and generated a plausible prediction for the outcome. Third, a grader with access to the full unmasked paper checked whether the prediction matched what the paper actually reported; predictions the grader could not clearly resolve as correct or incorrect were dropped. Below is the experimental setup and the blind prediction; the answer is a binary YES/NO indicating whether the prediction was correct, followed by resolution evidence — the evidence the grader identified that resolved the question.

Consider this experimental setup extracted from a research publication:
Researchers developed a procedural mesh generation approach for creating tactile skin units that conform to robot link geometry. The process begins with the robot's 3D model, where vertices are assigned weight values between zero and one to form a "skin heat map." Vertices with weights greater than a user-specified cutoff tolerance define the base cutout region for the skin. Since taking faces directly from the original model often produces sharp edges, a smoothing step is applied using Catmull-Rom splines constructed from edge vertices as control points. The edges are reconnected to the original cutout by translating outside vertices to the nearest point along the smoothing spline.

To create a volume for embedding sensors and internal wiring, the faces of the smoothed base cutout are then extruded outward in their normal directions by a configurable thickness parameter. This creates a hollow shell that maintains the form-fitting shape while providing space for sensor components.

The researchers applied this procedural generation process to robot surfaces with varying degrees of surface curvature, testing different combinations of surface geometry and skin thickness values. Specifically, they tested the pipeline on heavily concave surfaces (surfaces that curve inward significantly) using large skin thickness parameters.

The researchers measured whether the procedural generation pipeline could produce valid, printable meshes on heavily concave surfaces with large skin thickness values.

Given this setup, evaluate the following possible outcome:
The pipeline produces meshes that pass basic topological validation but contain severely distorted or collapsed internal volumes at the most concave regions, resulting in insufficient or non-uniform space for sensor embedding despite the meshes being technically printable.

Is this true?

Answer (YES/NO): NO